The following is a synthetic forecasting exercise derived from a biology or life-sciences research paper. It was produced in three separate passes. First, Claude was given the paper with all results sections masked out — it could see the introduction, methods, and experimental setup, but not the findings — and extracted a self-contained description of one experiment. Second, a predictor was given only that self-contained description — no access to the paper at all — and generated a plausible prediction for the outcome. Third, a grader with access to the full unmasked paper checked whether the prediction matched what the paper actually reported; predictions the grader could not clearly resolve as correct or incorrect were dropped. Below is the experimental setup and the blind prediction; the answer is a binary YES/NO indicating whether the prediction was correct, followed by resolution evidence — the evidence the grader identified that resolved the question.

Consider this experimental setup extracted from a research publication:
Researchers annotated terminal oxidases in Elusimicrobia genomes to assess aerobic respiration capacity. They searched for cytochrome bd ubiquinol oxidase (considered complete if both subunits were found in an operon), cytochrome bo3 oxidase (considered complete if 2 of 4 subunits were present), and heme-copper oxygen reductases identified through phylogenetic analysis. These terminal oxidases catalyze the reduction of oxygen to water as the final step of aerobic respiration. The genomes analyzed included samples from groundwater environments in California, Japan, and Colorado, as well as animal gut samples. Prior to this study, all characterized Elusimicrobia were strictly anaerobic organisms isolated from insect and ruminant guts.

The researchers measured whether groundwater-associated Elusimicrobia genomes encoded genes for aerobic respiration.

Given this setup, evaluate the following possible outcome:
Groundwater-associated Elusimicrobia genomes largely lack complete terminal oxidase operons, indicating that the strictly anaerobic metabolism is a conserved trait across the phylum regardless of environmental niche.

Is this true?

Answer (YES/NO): NO